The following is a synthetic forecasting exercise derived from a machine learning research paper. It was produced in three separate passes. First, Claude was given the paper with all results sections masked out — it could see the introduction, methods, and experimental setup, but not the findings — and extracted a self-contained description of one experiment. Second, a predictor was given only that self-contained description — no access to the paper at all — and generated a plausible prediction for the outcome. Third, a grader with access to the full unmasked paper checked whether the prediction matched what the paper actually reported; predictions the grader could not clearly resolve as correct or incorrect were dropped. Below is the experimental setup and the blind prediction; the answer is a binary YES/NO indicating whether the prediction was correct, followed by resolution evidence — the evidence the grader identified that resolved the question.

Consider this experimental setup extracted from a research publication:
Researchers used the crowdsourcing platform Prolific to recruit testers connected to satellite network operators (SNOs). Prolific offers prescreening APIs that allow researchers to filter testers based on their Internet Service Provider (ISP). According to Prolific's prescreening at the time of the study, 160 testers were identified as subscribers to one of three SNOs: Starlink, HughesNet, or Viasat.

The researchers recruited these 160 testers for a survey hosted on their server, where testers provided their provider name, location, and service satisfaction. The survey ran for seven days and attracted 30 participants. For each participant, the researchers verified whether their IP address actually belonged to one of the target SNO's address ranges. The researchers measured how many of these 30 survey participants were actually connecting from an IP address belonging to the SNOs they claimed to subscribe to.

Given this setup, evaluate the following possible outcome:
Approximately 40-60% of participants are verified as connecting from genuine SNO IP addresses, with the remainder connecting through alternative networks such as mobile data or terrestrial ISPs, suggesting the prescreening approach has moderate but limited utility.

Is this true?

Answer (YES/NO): NO